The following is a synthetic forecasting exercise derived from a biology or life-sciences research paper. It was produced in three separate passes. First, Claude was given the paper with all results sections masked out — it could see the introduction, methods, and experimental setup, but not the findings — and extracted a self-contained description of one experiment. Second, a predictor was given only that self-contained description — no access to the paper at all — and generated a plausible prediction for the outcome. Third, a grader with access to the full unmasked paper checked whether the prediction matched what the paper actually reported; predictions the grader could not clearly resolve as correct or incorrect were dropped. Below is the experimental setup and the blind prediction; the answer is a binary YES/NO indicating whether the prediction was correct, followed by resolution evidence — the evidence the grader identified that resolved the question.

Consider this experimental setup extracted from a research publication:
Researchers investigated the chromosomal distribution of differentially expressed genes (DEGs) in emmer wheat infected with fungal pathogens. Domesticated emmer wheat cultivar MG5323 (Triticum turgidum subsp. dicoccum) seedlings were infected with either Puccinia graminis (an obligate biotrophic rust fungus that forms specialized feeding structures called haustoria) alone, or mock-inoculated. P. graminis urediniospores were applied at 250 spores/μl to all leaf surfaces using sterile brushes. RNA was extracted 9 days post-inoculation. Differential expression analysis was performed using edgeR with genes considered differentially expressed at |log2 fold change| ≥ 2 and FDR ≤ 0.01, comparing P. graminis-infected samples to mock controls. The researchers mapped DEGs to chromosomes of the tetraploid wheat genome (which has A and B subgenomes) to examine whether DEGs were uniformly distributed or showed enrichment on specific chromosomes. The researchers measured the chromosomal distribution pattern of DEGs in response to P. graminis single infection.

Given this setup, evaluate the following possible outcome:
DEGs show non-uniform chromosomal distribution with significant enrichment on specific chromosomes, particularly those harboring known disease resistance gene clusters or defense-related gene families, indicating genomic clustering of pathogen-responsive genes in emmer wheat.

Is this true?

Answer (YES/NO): YES